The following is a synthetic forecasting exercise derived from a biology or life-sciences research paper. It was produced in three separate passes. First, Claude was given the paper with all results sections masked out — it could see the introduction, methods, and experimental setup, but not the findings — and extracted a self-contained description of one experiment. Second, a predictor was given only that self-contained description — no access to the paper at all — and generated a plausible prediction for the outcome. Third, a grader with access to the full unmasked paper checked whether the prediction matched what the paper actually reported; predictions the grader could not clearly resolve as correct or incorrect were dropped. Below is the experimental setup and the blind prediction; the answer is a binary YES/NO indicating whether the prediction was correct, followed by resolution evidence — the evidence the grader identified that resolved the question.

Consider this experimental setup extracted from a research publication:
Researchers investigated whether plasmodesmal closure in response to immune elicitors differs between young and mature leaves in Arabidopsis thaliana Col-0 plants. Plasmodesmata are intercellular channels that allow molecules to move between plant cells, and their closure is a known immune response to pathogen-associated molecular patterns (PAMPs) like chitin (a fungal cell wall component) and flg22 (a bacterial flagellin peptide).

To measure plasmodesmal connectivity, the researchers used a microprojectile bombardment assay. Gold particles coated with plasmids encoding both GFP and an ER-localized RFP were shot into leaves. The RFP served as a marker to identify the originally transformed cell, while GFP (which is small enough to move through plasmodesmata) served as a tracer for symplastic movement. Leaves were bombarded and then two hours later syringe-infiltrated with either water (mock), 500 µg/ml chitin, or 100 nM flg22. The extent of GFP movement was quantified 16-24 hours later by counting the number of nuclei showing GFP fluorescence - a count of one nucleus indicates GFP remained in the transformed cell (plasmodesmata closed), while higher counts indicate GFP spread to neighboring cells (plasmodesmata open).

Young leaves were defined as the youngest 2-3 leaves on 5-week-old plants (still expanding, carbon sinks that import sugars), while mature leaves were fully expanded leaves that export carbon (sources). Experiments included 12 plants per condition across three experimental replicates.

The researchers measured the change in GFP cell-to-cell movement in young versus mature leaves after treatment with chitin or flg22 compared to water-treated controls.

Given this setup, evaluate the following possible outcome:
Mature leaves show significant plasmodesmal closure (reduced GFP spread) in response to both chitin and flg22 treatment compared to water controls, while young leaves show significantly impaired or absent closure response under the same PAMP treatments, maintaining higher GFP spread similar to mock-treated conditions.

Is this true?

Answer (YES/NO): YES